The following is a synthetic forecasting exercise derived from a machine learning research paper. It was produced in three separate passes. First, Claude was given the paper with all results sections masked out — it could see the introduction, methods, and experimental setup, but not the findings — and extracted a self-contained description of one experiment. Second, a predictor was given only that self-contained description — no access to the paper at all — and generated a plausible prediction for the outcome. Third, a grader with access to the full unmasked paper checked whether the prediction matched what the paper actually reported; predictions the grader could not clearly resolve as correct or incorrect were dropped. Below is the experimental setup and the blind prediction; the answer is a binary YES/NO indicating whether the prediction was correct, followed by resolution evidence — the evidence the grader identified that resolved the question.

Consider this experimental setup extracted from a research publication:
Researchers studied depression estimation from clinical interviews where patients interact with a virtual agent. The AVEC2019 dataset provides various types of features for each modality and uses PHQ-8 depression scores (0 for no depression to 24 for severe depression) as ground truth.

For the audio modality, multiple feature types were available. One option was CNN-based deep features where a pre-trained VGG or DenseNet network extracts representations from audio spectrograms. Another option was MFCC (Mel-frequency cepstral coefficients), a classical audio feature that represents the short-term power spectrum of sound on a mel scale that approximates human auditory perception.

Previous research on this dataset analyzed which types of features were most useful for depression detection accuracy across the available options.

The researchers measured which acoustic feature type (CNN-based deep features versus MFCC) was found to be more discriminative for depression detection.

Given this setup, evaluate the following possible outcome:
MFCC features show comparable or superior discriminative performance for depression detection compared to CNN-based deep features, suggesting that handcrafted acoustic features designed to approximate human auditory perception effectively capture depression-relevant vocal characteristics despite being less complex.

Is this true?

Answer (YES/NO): YES